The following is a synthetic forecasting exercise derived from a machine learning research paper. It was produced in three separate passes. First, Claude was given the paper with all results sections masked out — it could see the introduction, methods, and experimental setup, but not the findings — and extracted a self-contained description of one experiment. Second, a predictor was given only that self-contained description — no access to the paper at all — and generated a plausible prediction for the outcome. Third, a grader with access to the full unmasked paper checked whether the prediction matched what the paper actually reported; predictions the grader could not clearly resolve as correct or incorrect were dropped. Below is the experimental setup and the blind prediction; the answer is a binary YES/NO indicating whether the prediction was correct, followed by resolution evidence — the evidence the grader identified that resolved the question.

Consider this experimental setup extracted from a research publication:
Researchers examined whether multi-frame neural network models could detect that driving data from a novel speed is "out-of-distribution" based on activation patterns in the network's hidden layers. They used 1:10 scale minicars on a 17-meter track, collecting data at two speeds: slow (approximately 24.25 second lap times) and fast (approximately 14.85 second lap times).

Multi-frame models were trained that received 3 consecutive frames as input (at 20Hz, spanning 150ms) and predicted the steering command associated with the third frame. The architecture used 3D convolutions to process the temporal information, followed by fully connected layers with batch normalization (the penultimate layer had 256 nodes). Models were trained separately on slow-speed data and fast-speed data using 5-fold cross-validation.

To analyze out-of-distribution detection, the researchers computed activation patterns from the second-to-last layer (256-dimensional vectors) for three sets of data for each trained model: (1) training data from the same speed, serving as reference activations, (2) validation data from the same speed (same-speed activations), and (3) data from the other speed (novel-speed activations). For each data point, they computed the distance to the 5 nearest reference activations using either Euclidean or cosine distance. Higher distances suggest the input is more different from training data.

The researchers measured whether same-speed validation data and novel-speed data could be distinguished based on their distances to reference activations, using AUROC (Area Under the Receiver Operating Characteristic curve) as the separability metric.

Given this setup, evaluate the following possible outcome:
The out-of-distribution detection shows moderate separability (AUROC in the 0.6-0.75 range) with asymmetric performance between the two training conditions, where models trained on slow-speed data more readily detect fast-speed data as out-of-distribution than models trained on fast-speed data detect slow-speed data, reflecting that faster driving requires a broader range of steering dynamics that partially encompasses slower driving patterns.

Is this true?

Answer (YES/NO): NO